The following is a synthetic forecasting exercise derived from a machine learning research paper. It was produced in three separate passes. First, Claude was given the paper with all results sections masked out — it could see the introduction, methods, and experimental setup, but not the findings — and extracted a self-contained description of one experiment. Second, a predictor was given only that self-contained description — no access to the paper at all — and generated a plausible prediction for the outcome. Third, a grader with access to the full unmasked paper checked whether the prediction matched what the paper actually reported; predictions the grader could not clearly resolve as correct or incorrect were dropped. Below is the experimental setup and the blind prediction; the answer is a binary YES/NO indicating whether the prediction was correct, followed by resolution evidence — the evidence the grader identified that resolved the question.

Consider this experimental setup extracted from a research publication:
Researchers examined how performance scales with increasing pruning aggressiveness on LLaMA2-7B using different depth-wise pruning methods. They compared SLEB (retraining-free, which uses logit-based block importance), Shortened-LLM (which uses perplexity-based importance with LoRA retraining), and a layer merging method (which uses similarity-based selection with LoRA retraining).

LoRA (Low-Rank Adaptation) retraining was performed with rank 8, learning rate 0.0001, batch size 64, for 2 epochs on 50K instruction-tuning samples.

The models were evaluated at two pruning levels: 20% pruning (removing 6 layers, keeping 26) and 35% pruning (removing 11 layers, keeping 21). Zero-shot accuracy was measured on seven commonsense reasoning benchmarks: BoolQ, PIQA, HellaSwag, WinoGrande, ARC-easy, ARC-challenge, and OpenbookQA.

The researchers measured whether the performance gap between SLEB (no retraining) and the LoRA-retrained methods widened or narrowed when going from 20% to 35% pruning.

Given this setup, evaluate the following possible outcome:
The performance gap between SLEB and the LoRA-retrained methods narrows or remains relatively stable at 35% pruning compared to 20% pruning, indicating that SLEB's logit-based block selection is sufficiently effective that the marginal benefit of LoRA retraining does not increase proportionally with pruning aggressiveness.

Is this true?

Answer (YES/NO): NO